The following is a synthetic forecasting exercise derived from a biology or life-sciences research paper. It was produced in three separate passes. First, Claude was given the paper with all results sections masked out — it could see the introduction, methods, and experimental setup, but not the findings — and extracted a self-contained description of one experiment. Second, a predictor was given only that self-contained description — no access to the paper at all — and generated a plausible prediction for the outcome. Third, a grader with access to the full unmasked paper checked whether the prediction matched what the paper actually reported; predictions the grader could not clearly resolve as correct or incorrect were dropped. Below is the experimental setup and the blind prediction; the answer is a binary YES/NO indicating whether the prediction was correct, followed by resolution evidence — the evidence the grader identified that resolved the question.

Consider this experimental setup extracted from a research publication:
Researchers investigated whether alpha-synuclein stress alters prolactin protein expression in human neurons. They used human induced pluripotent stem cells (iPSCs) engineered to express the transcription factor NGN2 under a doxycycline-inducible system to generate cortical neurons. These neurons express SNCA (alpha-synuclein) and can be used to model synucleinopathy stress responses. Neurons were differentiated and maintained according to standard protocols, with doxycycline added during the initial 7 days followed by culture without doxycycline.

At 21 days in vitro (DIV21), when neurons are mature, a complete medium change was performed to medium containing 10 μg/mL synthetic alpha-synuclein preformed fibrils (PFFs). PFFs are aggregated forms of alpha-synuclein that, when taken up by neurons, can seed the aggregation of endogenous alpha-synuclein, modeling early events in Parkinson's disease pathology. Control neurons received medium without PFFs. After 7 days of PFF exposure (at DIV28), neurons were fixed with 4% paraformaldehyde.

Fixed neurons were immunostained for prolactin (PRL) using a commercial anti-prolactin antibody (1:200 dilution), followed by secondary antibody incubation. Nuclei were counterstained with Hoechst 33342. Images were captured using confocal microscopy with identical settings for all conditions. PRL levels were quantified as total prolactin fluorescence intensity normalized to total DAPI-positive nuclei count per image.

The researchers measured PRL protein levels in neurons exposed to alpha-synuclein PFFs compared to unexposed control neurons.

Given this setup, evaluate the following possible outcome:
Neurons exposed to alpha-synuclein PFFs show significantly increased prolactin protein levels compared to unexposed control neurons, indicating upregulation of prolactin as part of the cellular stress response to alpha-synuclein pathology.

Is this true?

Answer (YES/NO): NO